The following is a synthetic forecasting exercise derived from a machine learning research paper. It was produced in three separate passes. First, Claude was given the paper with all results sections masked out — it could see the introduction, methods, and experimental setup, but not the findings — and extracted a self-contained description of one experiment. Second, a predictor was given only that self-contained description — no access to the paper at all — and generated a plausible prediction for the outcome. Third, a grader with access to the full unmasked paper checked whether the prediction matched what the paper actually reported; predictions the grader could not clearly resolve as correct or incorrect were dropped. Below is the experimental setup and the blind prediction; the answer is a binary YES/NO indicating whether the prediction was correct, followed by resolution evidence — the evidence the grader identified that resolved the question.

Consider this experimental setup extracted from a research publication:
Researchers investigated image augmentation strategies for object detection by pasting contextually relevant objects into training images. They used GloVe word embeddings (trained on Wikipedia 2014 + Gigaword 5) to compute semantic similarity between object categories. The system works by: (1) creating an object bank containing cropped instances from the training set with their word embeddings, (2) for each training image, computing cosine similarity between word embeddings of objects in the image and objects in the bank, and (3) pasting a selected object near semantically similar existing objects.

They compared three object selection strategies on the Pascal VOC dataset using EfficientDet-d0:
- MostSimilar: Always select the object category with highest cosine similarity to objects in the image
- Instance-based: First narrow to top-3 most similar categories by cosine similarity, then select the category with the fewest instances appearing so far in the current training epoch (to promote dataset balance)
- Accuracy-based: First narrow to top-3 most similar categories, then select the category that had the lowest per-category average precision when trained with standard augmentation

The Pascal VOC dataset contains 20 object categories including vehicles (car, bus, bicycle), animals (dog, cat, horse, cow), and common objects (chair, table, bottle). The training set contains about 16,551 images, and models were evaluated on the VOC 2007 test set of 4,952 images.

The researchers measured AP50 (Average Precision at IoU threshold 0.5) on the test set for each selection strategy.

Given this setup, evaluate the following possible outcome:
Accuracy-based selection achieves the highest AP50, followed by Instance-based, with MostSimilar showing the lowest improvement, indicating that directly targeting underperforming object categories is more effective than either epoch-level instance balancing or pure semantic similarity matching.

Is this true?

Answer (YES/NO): NO